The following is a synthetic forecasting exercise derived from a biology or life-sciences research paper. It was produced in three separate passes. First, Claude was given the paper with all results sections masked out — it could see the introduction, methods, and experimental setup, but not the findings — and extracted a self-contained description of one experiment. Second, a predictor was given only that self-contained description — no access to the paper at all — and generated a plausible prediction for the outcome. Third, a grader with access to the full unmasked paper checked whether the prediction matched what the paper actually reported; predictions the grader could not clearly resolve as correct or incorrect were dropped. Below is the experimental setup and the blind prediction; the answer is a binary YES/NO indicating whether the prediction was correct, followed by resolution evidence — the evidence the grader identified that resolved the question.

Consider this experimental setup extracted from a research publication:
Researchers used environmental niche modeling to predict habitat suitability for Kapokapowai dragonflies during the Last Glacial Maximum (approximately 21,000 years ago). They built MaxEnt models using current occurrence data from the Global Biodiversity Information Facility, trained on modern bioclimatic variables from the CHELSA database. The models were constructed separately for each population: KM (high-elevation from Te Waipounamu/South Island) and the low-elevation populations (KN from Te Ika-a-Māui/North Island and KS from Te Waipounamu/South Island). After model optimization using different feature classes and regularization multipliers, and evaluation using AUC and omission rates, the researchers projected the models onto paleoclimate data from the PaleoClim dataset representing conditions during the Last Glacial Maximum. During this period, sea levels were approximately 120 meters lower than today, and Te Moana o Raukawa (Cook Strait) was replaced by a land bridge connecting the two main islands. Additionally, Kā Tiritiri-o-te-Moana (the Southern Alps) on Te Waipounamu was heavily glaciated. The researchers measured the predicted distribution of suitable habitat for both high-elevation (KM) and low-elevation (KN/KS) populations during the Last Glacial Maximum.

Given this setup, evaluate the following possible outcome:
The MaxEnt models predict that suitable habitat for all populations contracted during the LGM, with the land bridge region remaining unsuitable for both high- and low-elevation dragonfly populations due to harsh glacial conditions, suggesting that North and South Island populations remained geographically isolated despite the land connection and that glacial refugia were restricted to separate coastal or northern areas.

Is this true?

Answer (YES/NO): NO